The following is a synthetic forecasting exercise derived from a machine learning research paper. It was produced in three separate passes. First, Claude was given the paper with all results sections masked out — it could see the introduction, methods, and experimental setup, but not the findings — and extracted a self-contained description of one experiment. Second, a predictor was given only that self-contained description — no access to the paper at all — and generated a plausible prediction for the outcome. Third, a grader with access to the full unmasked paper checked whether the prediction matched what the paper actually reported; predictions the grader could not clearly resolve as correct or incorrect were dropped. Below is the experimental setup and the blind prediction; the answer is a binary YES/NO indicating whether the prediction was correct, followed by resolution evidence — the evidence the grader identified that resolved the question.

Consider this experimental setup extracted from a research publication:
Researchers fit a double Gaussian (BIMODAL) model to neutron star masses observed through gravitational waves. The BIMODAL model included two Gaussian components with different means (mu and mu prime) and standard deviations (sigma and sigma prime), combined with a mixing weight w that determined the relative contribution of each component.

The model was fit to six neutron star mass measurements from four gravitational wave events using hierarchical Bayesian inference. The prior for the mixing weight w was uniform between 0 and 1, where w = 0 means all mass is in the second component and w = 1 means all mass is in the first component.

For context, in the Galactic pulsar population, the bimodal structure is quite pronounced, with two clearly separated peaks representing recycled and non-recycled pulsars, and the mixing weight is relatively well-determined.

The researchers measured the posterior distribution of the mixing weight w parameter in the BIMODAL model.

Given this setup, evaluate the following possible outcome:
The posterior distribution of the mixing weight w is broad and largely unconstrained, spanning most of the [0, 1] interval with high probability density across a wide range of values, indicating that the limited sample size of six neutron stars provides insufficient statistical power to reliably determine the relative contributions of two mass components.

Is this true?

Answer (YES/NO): YES